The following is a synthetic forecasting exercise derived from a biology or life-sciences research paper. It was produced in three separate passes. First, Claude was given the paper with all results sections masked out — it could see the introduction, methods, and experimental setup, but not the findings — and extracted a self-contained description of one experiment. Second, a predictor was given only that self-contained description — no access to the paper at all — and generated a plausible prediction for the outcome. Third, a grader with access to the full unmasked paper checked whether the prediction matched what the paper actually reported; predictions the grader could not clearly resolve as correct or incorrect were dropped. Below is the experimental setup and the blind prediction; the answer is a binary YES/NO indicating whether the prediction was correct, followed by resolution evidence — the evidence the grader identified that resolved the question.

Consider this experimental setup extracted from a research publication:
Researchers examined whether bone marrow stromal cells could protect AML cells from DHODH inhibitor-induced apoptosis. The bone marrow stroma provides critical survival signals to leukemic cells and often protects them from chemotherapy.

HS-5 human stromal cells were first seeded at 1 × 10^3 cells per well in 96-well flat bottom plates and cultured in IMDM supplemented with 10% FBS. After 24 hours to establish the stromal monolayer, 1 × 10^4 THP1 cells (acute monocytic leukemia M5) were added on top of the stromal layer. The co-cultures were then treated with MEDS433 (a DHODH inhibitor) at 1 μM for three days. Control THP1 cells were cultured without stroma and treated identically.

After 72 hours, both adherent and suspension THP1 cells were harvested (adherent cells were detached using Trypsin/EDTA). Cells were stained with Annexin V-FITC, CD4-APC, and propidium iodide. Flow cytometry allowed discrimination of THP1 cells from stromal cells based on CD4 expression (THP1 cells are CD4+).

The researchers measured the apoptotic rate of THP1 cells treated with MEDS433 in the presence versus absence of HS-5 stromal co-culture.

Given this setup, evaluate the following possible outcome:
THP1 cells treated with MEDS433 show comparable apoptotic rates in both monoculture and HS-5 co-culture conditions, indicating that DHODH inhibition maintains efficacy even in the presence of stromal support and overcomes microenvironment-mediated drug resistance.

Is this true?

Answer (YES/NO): YES